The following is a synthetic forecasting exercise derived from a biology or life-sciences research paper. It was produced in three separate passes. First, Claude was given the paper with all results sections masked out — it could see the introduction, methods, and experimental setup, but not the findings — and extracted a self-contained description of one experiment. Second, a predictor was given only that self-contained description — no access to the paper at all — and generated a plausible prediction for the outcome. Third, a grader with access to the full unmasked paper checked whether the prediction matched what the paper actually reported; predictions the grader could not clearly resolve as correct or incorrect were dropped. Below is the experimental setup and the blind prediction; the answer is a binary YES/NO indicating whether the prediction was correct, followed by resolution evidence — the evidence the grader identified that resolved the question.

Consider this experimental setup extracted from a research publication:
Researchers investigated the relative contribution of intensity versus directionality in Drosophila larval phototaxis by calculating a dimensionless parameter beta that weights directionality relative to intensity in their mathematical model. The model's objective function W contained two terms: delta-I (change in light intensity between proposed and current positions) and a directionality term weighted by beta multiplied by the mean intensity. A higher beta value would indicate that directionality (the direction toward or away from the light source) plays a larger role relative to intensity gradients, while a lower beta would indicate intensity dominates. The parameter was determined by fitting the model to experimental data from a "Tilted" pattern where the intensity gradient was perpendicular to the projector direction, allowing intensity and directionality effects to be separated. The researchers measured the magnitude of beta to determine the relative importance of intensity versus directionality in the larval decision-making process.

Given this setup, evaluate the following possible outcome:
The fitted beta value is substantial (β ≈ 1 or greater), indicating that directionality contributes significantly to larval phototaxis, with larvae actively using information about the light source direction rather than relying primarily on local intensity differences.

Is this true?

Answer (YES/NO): NO